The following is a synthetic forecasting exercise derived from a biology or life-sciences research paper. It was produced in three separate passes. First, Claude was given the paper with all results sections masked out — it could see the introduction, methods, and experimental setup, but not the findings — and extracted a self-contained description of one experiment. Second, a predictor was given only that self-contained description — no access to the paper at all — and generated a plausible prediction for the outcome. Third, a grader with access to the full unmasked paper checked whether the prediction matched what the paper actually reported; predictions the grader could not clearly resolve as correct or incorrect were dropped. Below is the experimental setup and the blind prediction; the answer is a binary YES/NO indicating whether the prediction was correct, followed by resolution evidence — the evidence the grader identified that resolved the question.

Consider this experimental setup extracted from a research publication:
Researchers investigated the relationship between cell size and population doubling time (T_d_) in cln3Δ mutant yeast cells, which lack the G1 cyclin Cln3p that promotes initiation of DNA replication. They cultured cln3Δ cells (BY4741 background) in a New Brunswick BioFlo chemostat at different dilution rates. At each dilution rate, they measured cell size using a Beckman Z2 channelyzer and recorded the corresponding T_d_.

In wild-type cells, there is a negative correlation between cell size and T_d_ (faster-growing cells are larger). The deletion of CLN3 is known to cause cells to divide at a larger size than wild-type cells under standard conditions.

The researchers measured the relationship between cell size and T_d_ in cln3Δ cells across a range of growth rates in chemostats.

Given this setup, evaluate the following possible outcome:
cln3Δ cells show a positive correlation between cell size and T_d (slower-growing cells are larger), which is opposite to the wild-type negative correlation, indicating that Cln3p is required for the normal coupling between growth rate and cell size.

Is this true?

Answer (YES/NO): NO